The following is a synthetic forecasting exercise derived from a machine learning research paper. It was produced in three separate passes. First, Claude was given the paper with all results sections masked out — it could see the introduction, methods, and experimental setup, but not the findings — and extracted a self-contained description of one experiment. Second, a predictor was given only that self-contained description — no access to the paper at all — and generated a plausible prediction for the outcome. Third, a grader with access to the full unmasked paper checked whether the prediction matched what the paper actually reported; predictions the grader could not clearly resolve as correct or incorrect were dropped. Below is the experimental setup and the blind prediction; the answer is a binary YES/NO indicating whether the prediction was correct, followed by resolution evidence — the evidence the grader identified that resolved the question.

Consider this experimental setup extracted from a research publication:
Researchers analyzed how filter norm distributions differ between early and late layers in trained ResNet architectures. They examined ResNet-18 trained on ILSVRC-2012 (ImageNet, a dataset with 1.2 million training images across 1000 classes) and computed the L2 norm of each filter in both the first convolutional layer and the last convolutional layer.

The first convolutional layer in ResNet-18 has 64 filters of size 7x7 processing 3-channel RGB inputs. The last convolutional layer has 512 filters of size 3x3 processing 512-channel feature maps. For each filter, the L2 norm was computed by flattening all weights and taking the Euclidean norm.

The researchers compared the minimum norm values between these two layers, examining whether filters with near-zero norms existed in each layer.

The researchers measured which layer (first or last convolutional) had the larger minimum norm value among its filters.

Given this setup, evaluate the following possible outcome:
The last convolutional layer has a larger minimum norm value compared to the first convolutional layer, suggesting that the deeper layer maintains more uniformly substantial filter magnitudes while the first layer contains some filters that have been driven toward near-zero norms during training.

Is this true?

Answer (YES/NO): YES